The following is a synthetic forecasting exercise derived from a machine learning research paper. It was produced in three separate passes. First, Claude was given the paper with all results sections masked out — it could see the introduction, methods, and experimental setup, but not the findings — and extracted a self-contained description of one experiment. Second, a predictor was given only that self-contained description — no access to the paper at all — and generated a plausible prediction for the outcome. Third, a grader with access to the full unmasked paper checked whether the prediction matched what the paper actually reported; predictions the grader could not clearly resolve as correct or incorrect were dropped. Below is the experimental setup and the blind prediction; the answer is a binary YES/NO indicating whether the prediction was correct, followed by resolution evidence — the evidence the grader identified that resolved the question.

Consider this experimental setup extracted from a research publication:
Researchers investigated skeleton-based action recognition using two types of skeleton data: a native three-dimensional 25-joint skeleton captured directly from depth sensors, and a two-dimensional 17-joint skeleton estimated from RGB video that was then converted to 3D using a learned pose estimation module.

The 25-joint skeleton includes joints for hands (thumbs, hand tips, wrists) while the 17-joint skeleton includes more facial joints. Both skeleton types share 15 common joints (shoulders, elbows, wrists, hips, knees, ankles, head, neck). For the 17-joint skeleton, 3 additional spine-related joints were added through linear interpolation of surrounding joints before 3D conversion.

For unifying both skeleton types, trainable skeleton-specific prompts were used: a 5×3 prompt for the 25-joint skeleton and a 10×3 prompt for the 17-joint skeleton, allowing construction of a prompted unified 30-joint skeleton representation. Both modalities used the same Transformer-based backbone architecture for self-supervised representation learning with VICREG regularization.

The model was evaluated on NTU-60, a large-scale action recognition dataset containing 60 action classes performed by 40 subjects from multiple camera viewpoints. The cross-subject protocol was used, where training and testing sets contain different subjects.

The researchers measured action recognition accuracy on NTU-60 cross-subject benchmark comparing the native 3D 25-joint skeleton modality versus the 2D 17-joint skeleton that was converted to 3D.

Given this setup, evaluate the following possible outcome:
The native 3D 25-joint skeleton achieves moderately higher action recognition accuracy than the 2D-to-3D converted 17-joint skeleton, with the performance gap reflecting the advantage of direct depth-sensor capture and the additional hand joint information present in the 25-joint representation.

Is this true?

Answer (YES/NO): NO